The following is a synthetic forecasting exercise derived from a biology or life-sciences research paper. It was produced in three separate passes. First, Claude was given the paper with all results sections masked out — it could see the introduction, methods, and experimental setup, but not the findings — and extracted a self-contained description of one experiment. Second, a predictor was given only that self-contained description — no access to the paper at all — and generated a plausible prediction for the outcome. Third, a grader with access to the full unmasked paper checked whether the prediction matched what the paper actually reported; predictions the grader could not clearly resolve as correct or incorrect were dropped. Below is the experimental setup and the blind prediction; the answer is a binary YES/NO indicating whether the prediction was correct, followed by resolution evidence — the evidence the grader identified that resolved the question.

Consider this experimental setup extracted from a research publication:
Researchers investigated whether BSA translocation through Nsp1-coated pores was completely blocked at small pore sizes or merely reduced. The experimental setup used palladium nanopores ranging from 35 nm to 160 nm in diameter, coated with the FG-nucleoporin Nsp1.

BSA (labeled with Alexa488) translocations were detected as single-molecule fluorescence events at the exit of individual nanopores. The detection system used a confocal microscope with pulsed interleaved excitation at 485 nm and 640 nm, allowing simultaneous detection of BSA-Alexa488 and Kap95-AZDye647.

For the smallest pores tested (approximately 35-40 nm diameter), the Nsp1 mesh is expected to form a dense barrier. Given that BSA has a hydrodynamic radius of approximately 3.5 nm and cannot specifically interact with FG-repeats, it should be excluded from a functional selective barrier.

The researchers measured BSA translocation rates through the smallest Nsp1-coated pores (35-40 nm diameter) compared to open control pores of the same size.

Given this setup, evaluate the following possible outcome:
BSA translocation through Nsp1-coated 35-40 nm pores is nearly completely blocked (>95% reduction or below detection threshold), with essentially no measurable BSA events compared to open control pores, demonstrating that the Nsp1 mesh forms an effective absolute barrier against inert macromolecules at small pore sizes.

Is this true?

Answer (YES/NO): NO